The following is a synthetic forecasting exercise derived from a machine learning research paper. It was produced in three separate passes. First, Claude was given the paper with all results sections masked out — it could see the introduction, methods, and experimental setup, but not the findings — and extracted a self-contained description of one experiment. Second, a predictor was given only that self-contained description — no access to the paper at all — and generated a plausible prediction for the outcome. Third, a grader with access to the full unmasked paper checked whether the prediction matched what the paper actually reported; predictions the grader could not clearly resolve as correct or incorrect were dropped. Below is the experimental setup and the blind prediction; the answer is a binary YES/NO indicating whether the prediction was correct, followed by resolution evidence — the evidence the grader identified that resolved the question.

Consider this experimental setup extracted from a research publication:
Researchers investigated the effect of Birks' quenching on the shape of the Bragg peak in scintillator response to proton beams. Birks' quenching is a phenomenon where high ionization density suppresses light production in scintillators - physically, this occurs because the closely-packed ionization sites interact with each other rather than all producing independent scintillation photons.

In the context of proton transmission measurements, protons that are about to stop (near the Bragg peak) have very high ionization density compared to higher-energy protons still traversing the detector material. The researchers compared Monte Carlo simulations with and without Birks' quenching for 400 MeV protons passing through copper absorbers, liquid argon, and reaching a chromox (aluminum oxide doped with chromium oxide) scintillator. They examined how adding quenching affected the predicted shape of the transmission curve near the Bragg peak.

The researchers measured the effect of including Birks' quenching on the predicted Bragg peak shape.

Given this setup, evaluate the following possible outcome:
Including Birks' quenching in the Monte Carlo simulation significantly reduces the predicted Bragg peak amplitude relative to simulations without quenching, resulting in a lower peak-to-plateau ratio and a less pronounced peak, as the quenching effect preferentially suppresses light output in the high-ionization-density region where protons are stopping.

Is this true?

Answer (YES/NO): NO